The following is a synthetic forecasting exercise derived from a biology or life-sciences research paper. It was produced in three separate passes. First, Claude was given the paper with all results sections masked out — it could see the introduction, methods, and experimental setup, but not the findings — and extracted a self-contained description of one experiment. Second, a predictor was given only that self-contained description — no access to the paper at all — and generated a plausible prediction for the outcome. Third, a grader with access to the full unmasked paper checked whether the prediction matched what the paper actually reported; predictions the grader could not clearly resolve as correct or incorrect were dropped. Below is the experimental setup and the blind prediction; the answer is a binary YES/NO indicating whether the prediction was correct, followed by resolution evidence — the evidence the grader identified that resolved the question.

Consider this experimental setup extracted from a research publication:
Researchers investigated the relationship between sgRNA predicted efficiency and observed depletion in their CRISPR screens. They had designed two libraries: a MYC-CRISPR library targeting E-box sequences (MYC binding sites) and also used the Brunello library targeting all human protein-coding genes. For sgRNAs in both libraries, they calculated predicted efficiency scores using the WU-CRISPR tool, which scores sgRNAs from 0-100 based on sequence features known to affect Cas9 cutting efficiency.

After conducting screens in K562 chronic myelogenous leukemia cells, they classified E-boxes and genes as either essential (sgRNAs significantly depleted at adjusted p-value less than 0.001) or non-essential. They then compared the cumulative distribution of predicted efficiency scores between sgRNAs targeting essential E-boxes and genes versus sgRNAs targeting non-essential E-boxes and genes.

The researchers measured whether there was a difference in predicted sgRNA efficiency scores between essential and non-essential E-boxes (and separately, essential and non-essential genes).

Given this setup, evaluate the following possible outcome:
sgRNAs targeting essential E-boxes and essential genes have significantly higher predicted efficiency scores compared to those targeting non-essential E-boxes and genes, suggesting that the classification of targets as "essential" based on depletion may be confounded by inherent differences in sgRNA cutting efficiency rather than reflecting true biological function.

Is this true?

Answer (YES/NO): NO